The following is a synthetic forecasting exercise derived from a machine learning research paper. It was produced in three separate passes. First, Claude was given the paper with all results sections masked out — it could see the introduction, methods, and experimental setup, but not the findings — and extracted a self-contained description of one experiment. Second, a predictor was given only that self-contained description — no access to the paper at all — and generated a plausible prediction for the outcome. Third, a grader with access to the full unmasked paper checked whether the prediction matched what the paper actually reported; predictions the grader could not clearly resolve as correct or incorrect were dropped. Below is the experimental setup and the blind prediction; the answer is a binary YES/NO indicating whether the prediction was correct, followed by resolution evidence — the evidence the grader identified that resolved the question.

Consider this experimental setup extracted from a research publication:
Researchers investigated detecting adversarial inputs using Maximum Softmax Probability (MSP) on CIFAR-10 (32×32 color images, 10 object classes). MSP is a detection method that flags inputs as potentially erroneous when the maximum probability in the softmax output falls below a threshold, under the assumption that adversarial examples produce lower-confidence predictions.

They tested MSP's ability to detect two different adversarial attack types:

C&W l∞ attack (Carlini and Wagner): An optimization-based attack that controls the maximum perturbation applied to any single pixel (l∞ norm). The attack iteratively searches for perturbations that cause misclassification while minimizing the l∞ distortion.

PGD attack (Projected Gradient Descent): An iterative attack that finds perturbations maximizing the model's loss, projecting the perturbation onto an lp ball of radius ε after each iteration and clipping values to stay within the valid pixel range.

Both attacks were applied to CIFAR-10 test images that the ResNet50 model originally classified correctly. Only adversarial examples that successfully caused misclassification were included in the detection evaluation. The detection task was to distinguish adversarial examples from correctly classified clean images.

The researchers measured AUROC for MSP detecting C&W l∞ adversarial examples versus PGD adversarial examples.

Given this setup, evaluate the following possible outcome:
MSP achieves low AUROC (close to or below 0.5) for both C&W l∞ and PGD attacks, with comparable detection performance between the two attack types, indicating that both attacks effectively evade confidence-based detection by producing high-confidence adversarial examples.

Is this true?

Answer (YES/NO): NO